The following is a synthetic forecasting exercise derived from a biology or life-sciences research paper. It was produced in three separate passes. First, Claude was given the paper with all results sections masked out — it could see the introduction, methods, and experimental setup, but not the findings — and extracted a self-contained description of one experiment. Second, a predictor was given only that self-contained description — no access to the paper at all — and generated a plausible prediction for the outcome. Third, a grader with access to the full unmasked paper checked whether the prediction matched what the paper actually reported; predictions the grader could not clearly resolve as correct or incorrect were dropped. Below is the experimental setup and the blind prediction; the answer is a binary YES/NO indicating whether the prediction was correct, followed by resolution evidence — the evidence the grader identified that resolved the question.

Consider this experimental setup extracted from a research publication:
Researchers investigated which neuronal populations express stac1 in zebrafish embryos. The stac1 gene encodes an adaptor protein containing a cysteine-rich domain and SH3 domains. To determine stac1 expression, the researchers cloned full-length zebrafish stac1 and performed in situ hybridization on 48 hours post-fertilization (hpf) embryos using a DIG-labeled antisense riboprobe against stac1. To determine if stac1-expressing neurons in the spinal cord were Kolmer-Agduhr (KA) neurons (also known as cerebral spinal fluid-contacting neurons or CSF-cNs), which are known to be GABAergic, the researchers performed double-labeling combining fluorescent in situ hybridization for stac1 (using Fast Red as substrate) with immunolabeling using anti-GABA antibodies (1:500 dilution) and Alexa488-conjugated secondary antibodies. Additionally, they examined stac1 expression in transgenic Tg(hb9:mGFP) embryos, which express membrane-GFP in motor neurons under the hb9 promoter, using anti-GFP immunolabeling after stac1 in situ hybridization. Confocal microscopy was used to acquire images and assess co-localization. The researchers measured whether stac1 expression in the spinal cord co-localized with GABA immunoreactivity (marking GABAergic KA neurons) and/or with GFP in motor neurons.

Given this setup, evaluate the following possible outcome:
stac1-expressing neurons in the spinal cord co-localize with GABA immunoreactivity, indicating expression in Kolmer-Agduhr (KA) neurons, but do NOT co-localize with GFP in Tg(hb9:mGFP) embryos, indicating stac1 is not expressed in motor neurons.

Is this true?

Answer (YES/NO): YES